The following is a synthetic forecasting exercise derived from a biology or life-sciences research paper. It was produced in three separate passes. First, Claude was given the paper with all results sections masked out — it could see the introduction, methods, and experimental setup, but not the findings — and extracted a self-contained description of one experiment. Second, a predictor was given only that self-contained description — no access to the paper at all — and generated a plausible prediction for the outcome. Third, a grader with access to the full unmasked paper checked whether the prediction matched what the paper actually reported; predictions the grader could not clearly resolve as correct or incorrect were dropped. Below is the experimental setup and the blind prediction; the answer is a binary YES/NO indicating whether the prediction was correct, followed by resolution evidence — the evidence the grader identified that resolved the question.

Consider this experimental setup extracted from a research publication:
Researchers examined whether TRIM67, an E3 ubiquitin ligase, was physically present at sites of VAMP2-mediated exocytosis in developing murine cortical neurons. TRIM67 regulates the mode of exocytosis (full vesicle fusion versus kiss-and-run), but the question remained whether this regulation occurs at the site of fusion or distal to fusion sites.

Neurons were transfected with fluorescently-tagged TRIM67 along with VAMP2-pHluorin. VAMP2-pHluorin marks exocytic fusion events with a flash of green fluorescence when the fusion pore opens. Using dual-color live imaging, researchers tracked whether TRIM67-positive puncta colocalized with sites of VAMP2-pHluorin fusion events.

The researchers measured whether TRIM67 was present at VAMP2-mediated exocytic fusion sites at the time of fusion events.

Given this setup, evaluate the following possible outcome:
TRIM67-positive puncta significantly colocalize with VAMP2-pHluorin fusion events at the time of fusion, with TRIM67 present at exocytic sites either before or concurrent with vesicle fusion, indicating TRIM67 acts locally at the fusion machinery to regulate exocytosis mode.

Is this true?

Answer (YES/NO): NO